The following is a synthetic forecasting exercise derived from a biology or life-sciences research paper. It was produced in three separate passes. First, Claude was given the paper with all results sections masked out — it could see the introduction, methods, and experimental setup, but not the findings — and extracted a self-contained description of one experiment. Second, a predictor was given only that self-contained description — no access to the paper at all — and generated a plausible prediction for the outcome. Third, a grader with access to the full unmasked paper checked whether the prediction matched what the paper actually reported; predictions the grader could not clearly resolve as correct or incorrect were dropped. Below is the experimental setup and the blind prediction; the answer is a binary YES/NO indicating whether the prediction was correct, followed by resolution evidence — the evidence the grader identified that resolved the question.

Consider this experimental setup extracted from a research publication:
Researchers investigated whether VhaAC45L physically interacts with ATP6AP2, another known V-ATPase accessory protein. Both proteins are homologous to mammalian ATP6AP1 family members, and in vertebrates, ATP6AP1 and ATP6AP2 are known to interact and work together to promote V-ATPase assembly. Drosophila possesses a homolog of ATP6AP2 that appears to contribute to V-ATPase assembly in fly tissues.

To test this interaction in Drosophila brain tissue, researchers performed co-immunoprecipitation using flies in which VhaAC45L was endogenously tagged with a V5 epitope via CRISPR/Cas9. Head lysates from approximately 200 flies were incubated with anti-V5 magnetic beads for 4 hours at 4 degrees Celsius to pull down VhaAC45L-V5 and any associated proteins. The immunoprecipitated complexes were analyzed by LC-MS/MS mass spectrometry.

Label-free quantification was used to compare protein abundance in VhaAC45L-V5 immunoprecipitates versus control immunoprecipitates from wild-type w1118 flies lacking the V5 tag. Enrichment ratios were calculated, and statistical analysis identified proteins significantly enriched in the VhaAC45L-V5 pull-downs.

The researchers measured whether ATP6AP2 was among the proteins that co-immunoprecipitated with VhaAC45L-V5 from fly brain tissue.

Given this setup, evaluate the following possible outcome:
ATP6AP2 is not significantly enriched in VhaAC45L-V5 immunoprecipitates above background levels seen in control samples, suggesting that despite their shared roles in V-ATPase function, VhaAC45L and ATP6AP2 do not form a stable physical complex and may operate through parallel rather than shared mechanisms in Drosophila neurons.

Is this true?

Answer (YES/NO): NO